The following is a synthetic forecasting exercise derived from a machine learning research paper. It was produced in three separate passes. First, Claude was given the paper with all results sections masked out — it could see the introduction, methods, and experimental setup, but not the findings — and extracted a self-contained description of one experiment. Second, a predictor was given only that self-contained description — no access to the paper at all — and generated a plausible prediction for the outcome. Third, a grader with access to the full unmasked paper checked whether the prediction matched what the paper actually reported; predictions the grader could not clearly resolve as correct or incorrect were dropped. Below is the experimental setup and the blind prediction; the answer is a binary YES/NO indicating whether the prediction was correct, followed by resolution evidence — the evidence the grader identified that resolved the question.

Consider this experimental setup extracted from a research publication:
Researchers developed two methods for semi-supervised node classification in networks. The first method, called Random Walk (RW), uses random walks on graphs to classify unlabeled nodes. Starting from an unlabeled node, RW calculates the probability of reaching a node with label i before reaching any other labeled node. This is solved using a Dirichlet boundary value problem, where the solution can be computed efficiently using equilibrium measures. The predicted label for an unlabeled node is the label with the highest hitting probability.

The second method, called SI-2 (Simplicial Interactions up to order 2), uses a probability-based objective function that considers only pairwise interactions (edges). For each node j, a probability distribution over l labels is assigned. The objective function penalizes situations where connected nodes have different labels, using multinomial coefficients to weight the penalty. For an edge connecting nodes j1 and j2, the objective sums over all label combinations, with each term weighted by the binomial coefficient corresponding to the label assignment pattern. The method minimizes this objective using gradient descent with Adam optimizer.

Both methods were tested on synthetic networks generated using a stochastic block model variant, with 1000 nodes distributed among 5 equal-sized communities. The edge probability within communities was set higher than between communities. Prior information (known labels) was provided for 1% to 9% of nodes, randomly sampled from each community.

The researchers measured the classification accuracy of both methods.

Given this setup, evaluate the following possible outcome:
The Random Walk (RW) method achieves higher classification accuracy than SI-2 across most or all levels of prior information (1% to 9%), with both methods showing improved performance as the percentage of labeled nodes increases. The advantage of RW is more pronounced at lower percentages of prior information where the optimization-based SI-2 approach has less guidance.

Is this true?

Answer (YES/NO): NO